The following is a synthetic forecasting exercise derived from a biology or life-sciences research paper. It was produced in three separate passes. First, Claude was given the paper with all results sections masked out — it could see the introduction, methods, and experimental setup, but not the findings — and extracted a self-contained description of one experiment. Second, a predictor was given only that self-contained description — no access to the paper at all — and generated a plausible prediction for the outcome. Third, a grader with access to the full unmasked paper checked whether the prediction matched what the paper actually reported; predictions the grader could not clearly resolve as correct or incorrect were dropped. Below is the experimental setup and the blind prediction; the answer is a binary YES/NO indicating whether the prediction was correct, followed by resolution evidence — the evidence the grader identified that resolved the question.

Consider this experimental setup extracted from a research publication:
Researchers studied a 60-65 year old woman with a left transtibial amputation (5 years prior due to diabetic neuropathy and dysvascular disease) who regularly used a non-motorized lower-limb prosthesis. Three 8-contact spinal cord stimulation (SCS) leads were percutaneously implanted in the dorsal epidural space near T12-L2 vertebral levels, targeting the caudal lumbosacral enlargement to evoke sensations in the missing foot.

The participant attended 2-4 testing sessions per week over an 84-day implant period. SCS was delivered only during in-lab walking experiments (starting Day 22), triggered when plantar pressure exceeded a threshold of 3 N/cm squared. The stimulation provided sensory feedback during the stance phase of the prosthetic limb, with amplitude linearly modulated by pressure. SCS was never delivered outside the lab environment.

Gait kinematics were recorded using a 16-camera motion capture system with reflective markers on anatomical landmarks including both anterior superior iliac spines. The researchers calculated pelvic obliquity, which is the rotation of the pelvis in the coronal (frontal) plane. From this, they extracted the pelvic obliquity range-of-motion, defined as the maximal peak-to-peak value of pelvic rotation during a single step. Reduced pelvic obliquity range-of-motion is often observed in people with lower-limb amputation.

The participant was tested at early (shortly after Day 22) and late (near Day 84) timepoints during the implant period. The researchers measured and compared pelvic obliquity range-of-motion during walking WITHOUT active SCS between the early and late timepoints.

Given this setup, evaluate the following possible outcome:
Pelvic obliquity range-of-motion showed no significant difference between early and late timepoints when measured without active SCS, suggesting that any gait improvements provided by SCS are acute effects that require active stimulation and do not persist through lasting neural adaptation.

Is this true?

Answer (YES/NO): NO